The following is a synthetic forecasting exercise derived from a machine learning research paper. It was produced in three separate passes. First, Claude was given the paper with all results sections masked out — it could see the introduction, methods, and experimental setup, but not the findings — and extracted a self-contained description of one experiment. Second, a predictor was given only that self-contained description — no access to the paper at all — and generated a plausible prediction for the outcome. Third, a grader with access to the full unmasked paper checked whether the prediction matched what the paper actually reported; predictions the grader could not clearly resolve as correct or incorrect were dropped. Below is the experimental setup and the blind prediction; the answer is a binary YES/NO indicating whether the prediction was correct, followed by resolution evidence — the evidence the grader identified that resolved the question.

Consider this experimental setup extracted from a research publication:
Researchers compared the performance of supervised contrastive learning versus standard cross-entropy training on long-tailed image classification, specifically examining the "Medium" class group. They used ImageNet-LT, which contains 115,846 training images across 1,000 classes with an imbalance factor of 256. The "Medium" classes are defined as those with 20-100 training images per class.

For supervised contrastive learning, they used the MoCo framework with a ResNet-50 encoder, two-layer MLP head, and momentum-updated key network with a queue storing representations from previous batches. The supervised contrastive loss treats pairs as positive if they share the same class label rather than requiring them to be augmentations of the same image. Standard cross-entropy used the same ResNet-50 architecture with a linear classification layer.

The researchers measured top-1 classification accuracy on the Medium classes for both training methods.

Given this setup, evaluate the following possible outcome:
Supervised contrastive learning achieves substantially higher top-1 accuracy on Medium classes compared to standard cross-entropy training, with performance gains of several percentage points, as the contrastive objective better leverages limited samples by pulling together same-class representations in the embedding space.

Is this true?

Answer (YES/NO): NO